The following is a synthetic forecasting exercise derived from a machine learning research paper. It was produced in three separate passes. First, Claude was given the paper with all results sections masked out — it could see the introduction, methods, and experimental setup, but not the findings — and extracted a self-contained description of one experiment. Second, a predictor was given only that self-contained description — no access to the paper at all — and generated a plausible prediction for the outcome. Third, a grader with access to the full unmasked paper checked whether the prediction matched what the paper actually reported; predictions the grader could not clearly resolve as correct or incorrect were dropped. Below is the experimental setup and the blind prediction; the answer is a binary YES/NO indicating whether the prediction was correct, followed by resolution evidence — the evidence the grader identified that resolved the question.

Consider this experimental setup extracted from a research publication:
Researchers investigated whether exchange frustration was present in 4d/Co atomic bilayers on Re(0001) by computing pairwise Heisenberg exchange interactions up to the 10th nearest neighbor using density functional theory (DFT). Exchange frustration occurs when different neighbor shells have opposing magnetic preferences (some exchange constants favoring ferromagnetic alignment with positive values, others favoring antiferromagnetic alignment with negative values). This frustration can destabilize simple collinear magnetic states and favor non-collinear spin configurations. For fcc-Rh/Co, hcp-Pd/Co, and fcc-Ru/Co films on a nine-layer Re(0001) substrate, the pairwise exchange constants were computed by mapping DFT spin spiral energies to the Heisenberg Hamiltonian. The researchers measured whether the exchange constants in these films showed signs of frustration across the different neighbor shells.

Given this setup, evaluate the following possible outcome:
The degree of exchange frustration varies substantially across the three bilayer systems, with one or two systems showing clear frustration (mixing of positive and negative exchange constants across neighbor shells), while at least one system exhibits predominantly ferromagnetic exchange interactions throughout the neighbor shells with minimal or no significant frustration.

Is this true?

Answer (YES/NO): NO